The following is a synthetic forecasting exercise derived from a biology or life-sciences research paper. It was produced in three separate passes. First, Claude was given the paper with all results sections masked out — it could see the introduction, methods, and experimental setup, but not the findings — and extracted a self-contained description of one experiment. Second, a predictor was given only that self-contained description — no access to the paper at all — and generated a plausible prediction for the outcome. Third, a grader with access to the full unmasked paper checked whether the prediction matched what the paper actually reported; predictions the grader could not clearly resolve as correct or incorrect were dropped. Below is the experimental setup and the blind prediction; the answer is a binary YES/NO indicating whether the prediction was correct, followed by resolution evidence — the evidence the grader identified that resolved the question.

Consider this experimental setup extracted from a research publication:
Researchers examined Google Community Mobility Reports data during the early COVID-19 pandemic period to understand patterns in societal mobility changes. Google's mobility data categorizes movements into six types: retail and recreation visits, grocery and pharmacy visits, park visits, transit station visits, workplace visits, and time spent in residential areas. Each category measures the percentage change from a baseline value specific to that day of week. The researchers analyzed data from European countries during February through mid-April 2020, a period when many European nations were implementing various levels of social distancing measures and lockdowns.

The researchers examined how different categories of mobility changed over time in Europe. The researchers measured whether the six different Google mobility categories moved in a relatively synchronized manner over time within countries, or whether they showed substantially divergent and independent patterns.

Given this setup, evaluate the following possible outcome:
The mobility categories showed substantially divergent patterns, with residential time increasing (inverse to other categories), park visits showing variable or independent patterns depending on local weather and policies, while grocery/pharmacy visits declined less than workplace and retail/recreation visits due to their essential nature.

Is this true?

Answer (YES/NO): NO